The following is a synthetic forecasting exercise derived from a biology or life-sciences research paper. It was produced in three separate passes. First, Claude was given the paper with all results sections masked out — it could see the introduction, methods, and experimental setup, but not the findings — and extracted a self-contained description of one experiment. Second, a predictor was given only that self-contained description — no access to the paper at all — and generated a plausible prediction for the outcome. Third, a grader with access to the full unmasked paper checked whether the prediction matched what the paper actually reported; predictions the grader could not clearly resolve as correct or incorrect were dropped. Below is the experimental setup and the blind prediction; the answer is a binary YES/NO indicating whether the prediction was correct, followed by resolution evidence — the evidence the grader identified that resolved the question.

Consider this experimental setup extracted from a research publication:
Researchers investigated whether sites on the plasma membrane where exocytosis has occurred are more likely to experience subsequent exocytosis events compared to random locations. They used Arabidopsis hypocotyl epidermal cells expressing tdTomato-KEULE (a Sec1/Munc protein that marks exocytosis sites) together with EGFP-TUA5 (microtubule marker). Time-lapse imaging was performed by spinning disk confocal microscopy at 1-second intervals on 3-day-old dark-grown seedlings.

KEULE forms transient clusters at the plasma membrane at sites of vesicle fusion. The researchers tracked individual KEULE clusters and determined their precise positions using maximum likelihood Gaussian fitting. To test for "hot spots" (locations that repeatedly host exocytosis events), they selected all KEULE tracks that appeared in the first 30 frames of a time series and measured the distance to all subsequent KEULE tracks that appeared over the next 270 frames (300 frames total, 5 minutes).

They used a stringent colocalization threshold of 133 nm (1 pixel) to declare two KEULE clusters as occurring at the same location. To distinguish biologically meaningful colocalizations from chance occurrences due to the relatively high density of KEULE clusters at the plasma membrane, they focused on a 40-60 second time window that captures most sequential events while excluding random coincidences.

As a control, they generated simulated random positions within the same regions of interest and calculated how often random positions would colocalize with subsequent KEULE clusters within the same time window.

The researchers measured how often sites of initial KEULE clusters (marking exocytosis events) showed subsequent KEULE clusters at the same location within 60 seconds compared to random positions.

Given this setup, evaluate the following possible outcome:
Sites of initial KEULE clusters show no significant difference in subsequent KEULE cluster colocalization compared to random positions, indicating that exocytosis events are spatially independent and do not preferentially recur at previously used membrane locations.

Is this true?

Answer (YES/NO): NO